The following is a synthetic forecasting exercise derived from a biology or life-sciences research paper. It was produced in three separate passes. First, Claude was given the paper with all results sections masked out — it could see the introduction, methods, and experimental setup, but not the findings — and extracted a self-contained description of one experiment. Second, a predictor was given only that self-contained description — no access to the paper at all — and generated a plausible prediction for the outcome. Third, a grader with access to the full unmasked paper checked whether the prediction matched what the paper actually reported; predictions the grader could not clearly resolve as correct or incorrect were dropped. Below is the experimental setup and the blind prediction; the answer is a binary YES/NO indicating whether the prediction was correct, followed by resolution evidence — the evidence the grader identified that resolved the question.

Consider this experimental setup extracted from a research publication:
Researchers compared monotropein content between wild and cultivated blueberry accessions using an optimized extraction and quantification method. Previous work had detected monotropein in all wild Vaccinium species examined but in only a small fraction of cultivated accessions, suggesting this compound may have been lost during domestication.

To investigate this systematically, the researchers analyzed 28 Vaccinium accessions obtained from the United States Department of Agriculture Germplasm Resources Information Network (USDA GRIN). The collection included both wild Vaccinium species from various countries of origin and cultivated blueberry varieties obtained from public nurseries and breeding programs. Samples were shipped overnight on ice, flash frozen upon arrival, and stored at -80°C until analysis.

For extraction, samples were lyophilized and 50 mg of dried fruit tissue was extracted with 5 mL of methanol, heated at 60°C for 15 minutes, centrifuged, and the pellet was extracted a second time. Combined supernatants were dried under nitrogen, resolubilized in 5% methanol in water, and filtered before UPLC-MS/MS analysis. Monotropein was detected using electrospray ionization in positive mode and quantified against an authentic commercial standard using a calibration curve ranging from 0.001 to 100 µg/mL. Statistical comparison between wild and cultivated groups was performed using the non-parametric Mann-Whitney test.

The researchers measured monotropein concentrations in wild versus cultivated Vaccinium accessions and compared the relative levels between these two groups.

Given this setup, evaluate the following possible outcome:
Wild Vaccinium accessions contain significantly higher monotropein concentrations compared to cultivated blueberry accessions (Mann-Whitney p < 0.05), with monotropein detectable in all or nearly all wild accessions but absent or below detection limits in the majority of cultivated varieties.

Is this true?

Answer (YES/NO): NO